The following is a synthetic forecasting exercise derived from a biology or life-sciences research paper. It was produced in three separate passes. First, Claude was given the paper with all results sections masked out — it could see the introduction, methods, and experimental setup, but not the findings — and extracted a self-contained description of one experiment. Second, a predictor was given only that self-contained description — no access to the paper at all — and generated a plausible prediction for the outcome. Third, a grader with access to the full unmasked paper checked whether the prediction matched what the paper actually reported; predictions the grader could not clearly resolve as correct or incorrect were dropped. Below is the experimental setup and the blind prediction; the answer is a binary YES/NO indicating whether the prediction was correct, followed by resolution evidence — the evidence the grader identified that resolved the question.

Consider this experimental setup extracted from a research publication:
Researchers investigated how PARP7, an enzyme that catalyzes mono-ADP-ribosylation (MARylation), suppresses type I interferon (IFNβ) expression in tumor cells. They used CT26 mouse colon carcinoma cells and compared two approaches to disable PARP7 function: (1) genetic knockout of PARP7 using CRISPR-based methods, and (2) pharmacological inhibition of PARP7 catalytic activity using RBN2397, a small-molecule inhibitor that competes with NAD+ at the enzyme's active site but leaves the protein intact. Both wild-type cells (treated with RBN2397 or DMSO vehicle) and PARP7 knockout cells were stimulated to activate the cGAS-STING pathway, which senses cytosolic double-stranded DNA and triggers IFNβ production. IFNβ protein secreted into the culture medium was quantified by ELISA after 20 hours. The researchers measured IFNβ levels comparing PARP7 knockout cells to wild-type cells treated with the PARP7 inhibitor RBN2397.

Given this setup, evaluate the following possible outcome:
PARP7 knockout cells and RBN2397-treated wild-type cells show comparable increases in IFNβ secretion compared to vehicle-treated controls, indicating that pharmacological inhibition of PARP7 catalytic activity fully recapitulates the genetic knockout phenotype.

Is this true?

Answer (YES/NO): NO